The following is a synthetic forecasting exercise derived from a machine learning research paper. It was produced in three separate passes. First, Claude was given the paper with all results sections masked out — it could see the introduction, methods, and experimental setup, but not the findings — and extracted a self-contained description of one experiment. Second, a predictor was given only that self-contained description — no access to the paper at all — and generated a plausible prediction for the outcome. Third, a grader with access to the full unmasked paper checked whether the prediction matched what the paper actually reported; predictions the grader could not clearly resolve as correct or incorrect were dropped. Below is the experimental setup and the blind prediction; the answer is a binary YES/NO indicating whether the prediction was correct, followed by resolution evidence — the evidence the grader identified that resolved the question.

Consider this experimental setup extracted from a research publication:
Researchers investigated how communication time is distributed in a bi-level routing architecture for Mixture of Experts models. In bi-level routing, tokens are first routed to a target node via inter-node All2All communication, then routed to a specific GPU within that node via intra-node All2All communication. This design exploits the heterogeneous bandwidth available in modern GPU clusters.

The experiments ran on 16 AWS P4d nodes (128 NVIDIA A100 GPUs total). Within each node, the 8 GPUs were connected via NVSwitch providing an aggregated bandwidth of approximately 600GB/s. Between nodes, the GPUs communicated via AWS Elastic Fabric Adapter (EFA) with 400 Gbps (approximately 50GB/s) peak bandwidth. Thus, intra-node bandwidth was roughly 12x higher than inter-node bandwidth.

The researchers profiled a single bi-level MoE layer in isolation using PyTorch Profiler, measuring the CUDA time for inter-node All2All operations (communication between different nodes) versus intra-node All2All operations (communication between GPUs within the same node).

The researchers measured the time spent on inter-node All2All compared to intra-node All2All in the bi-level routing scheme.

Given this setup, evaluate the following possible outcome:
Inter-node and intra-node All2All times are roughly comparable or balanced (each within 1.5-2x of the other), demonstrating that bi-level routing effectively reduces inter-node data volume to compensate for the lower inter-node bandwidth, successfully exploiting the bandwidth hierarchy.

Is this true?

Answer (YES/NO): NO